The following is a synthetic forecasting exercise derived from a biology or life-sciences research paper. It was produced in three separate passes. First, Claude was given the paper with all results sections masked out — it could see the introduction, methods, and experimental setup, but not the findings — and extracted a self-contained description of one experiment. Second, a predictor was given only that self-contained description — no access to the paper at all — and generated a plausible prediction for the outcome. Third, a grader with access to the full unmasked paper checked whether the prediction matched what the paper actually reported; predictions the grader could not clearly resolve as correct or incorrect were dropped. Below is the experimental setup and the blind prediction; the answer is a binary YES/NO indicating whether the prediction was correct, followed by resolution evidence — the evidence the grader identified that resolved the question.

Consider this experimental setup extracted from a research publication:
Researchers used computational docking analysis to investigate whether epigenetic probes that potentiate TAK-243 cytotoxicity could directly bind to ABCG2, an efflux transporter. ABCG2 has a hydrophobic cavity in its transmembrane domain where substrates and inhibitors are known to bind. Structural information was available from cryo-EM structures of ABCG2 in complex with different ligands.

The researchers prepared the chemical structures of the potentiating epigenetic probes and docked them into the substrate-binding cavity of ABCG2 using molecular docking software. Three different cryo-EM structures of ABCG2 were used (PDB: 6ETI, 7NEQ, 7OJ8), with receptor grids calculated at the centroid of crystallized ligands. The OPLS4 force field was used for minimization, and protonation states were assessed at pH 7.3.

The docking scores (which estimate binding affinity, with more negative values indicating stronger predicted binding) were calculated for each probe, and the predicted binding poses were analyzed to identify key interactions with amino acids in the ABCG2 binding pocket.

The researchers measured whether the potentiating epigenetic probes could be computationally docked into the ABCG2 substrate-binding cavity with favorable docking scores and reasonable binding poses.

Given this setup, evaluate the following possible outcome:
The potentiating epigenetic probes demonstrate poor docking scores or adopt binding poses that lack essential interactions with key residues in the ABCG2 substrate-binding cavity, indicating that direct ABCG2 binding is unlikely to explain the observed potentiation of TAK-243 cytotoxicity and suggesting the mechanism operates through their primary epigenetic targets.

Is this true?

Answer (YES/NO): NO